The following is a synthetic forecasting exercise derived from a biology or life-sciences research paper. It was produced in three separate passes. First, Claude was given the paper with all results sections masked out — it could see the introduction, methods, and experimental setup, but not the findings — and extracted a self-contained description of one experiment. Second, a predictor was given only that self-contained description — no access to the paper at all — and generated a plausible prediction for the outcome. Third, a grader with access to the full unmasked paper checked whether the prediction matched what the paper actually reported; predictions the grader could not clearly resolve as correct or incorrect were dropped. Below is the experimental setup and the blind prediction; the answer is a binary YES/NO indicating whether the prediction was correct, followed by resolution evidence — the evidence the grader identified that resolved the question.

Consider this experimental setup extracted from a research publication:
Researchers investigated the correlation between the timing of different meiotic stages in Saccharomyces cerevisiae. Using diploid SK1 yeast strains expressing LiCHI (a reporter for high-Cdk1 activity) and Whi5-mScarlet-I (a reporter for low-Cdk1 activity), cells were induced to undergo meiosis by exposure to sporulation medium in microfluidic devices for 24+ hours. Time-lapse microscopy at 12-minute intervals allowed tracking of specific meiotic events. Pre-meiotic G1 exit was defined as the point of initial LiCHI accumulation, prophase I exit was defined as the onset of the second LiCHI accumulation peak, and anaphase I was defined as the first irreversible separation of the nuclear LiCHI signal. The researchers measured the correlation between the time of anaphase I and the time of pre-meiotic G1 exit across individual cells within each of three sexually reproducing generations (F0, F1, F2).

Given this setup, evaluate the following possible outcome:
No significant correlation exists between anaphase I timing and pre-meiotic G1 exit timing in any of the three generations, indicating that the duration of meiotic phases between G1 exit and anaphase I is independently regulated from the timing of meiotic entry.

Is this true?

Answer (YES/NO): NO